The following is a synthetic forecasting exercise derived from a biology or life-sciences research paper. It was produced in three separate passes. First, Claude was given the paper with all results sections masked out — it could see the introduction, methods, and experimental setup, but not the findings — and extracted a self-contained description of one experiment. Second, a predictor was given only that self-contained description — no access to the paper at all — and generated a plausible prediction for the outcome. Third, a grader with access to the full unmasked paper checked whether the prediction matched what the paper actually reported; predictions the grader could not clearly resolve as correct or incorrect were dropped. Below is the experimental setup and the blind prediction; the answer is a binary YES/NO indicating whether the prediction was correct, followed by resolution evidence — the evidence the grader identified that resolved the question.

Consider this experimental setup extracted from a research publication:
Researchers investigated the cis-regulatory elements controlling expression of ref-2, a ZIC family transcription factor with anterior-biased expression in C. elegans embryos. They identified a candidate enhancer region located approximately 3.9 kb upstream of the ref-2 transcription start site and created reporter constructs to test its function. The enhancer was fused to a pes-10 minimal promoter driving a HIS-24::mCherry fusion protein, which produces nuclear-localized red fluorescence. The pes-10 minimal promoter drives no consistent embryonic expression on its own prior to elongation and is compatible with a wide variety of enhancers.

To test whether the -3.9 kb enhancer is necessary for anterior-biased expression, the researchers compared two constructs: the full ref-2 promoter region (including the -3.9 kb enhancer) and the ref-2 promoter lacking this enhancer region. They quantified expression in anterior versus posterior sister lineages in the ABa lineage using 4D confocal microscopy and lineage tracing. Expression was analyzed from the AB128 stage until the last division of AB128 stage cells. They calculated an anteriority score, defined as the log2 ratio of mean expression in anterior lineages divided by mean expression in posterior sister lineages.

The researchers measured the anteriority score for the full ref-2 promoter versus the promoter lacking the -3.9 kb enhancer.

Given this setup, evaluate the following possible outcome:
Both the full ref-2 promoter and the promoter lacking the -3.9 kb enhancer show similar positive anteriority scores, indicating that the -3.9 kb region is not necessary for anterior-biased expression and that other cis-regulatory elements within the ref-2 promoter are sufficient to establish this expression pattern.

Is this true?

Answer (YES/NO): NO